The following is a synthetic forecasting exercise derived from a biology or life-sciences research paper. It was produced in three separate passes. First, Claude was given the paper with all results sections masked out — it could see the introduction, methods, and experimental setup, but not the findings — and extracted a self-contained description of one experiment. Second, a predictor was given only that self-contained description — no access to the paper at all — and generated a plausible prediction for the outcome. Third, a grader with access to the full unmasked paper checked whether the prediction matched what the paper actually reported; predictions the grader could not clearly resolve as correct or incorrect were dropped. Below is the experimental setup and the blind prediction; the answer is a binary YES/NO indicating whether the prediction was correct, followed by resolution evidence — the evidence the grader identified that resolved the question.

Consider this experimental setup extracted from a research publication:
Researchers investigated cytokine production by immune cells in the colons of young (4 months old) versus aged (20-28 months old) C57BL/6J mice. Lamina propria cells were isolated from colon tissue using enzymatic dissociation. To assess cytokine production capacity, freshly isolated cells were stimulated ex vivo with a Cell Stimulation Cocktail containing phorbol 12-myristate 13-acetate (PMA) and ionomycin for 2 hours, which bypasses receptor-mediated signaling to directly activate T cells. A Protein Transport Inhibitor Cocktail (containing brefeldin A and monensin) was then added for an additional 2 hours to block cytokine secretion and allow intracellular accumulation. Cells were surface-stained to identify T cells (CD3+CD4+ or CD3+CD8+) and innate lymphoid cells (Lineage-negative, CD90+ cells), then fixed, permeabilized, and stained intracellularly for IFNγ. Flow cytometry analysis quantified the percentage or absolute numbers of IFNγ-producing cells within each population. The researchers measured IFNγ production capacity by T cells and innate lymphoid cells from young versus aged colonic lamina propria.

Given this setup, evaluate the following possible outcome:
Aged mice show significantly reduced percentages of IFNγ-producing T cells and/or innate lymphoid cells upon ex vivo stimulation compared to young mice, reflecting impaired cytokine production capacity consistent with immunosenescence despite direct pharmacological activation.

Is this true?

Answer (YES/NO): NO